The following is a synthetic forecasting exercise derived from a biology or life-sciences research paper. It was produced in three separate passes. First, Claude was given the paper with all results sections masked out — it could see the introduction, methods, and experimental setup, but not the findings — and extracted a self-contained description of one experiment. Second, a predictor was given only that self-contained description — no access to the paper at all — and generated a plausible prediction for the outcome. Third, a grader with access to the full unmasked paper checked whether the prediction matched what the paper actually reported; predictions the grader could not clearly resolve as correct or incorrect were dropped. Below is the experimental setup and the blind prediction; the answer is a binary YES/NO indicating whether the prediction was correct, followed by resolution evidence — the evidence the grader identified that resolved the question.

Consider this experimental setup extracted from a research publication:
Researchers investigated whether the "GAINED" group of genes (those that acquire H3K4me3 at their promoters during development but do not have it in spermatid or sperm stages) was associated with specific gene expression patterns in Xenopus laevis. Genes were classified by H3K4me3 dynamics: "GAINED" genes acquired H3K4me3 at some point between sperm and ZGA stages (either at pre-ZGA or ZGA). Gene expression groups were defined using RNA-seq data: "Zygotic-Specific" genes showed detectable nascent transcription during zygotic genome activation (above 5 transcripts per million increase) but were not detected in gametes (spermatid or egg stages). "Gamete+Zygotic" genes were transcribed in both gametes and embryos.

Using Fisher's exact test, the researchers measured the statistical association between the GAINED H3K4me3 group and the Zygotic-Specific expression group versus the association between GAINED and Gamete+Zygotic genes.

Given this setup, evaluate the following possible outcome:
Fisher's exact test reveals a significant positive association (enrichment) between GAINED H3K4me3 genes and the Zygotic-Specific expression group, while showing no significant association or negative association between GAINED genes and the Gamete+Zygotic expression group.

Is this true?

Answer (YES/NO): YES